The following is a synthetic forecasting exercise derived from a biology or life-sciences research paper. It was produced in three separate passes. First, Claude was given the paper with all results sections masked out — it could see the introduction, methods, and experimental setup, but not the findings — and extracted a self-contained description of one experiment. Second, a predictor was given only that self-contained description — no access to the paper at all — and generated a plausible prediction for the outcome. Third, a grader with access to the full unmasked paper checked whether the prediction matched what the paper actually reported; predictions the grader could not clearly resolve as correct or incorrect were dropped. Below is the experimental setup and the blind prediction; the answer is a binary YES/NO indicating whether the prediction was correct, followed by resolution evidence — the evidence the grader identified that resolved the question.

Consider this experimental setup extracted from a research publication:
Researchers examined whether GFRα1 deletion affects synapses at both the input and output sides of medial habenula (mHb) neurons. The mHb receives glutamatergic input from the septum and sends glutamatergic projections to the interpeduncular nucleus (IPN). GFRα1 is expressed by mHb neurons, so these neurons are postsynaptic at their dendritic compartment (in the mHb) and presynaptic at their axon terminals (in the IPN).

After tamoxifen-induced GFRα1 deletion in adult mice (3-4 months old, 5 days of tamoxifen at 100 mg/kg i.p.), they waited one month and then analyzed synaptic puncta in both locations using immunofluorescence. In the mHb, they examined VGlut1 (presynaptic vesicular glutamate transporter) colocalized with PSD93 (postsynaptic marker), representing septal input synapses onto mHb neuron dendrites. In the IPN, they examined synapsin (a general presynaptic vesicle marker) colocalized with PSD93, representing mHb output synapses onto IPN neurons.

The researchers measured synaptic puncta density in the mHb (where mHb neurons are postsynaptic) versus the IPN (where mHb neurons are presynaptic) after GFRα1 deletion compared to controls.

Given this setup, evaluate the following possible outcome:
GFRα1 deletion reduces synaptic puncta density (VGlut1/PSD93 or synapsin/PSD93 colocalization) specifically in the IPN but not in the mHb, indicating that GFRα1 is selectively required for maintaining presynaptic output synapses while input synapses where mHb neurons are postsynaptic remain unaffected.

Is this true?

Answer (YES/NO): NO